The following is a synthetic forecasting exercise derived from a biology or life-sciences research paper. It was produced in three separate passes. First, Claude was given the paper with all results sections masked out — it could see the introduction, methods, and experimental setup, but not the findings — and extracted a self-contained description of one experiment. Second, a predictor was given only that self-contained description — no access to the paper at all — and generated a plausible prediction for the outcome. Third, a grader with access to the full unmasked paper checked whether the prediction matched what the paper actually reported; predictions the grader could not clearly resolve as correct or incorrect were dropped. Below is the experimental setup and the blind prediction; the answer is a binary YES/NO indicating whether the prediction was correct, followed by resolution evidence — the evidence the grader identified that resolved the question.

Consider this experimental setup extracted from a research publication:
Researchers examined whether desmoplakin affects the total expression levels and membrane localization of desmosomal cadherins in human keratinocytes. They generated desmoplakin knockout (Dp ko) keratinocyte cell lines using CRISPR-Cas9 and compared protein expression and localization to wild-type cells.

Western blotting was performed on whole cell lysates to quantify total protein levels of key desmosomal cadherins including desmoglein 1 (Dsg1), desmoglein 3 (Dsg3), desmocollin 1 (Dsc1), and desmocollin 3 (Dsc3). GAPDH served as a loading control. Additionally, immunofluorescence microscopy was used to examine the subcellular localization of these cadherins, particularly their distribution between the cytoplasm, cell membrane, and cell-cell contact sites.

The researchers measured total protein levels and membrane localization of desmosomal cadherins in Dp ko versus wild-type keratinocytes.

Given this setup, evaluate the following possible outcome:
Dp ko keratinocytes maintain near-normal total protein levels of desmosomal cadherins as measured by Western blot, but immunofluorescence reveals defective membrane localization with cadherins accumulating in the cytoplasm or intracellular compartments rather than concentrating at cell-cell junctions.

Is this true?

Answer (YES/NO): NO